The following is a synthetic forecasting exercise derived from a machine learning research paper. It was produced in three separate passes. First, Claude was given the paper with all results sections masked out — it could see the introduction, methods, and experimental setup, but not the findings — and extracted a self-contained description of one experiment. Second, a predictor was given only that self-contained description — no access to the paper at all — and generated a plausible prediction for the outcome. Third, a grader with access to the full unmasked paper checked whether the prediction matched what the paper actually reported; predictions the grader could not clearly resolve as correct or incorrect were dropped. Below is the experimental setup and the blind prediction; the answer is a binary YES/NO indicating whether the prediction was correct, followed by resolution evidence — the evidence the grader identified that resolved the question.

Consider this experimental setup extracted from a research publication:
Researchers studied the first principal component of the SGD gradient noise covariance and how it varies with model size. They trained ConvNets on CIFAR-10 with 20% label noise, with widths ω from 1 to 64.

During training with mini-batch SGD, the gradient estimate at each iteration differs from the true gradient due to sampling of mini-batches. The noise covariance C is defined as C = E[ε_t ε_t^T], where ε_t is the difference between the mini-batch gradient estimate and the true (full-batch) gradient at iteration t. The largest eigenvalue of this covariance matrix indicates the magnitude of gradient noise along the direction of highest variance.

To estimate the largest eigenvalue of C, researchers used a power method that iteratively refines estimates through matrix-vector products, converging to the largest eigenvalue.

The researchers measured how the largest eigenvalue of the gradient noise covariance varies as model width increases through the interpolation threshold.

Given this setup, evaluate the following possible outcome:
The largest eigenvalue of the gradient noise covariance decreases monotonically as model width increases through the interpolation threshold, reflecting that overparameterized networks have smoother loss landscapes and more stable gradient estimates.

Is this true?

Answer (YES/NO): NO